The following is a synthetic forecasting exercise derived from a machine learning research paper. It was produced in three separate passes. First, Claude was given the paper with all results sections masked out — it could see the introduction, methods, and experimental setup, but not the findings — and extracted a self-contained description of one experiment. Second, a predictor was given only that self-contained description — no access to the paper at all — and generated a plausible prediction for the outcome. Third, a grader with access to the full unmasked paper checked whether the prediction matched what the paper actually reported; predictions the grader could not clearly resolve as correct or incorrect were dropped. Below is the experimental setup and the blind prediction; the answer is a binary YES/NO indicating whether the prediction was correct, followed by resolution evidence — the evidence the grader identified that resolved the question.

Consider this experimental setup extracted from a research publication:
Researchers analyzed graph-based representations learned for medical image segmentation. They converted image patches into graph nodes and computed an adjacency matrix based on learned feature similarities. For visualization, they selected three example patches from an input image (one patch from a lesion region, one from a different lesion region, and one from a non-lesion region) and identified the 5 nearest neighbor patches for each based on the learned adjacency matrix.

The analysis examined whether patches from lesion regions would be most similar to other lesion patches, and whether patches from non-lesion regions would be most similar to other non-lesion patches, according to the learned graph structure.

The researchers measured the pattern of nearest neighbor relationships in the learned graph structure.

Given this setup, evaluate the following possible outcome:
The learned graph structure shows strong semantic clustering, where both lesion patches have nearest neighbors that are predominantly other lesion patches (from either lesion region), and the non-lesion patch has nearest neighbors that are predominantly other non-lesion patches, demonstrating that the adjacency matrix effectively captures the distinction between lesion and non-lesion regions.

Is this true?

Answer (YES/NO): YES